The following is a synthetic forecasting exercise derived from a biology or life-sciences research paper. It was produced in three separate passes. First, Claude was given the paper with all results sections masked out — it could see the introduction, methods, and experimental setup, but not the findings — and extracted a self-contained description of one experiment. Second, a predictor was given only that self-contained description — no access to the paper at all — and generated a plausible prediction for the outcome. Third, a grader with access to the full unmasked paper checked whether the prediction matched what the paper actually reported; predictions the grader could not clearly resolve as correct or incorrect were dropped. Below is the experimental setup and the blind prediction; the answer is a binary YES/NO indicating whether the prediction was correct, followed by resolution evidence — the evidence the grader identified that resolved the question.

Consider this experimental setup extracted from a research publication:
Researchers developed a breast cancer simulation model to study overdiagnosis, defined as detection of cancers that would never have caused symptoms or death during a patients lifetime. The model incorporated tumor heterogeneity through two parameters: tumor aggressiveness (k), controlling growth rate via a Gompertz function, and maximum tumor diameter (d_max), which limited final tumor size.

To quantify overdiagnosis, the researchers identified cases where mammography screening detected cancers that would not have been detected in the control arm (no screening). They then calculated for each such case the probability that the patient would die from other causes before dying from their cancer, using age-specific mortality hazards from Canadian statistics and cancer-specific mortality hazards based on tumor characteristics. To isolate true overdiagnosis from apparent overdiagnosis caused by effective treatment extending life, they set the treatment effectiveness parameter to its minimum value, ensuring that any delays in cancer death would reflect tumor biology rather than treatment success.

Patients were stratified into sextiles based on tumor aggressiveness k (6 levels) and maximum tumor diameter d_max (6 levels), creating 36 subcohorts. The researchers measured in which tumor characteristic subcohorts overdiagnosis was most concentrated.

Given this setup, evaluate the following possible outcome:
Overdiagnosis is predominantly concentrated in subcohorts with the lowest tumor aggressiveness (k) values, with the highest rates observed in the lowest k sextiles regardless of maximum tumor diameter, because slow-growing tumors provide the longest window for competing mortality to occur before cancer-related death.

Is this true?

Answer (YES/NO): NO